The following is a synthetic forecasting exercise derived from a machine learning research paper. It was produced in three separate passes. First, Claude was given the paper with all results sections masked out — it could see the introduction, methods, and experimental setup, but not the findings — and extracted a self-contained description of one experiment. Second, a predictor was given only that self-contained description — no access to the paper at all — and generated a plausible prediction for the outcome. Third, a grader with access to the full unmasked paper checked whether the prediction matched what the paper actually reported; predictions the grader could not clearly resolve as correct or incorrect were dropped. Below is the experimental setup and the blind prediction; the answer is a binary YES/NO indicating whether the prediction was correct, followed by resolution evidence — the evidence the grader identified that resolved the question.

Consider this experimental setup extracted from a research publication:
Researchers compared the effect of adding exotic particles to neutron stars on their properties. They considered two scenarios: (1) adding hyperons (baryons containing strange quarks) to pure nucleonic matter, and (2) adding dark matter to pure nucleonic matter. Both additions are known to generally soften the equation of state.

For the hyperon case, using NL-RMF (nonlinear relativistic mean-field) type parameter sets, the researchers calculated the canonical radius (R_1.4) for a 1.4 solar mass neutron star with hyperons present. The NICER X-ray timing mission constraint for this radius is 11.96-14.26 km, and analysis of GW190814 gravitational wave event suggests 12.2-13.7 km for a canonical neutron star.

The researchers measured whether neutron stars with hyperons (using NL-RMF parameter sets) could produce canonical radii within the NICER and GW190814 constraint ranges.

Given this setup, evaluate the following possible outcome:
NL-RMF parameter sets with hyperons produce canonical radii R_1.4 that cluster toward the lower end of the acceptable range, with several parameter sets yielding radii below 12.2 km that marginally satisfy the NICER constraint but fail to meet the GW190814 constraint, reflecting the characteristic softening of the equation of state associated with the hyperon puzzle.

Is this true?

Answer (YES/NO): NO